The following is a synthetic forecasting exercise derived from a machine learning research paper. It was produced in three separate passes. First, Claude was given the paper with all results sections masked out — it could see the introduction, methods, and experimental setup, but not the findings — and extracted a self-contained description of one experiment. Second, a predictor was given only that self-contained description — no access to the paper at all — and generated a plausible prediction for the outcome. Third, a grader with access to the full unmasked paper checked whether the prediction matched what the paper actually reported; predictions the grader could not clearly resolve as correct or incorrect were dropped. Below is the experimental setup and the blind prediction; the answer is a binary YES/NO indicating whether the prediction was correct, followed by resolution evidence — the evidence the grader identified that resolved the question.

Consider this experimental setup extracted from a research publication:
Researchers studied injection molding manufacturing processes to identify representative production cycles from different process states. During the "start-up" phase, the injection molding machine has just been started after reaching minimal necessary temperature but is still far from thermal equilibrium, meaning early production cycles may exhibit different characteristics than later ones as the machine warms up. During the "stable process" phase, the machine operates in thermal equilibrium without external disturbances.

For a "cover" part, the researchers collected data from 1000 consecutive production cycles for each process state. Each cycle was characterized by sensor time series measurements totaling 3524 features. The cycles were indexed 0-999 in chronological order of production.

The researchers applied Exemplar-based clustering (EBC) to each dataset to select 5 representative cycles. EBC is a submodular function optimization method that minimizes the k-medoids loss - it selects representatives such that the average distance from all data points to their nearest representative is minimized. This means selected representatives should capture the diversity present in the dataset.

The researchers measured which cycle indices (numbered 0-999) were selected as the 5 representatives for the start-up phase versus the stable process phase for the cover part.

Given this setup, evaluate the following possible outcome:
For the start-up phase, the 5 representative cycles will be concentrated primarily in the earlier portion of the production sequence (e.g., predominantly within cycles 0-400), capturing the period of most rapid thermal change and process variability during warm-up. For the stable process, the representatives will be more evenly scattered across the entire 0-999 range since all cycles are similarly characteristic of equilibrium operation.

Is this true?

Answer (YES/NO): NO